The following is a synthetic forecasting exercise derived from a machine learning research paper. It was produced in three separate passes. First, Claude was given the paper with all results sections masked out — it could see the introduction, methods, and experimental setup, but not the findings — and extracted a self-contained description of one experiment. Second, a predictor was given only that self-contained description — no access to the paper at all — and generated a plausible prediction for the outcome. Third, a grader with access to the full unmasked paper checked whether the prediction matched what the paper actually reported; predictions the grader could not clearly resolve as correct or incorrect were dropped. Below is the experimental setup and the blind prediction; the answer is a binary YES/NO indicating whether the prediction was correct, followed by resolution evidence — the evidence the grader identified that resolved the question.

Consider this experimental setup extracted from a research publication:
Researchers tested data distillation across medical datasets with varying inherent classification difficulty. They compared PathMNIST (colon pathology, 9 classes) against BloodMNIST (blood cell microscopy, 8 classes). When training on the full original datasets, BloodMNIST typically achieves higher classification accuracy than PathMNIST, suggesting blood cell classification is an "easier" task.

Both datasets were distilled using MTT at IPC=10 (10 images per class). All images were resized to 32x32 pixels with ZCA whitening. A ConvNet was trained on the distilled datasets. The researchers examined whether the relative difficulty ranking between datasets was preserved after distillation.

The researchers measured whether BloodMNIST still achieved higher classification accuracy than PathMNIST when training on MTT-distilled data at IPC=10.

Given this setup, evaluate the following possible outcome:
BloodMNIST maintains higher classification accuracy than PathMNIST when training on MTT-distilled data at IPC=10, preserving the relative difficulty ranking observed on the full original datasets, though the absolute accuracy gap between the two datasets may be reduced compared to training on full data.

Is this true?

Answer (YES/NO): NO